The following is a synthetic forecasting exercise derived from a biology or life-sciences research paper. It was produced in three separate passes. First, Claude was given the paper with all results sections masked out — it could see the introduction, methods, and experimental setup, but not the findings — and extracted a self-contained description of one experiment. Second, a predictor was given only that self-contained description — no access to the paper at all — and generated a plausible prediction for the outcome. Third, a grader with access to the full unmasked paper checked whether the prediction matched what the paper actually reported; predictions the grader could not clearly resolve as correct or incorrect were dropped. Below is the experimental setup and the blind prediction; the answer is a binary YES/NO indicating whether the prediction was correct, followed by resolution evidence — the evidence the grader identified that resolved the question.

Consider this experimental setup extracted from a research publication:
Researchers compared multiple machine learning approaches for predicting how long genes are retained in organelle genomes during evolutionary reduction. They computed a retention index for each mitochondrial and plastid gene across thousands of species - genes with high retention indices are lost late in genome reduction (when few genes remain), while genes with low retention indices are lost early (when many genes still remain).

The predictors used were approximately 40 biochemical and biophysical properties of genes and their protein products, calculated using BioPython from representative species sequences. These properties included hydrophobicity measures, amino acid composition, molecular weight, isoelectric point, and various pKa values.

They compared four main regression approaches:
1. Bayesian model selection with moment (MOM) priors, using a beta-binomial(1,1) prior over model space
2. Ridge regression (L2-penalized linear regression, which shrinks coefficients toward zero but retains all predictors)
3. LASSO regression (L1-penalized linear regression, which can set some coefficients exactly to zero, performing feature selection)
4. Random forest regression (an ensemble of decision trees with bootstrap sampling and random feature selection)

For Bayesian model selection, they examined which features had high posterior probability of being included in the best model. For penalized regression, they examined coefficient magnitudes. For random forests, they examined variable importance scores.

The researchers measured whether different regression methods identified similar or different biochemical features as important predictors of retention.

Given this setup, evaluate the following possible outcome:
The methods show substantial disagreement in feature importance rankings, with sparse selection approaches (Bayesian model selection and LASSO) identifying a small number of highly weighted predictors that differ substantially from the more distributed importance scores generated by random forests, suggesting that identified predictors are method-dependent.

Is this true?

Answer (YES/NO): NO